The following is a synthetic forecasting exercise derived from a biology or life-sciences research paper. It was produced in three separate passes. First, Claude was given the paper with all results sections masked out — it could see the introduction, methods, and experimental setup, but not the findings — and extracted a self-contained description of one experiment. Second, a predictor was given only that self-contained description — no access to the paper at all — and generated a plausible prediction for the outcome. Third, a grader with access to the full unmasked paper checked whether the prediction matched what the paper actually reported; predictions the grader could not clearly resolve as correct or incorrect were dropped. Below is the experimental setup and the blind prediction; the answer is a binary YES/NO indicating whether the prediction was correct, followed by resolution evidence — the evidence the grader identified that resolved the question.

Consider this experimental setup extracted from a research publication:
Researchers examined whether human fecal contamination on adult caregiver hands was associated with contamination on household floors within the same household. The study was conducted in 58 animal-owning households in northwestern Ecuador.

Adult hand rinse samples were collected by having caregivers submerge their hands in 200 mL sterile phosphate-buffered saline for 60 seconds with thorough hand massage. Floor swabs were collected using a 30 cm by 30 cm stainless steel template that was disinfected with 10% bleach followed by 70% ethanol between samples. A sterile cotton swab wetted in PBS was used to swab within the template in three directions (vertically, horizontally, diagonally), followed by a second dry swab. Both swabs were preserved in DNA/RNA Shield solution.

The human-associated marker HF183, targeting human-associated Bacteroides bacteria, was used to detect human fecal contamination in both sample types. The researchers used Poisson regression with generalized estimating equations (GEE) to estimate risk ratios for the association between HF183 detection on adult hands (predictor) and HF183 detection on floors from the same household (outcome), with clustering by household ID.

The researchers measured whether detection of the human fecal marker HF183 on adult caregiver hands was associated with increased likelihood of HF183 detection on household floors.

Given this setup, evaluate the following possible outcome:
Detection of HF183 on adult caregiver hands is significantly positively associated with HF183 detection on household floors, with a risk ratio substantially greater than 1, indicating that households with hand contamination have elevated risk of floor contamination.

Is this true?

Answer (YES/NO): YES